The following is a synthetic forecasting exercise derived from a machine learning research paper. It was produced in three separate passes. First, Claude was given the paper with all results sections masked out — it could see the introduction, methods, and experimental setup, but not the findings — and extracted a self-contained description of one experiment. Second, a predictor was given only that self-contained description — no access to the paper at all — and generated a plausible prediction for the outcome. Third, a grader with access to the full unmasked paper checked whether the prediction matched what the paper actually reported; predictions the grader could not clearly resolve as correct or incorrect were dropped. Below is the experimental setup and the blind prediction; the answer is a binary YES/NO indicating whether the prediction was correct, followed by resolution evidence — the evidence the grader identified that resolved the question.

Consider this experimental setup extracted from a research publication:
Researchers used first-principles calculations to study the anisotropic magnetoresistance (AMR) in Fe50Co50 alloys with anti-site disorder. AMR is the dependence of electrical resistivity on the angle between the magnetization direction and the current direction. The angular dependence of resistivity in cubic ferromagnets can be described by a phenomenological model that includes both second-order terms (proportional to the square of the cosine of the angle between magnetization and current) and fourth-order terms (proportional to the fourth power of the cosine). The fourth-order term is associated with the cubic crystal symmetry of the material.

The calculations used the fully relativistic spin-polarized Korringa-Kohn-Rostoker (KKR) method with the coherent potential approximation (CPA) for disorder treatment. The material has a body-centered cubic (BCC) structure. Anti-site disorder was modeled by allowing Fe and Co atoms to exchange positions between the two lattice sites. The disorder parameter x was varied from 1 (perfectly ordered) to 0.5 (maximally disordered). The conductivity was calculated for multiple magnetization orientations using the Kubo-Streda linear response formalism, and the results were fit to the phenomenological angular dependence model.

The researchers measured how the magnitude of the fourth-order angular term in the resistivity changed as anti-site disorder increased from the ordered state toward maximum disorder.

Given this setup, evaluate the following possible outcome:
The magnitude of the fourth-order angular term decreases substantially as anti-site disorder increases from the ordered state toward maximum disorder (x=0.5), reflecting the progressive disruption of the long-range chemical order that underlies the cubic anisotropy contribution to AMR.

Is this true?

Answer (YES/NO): YES